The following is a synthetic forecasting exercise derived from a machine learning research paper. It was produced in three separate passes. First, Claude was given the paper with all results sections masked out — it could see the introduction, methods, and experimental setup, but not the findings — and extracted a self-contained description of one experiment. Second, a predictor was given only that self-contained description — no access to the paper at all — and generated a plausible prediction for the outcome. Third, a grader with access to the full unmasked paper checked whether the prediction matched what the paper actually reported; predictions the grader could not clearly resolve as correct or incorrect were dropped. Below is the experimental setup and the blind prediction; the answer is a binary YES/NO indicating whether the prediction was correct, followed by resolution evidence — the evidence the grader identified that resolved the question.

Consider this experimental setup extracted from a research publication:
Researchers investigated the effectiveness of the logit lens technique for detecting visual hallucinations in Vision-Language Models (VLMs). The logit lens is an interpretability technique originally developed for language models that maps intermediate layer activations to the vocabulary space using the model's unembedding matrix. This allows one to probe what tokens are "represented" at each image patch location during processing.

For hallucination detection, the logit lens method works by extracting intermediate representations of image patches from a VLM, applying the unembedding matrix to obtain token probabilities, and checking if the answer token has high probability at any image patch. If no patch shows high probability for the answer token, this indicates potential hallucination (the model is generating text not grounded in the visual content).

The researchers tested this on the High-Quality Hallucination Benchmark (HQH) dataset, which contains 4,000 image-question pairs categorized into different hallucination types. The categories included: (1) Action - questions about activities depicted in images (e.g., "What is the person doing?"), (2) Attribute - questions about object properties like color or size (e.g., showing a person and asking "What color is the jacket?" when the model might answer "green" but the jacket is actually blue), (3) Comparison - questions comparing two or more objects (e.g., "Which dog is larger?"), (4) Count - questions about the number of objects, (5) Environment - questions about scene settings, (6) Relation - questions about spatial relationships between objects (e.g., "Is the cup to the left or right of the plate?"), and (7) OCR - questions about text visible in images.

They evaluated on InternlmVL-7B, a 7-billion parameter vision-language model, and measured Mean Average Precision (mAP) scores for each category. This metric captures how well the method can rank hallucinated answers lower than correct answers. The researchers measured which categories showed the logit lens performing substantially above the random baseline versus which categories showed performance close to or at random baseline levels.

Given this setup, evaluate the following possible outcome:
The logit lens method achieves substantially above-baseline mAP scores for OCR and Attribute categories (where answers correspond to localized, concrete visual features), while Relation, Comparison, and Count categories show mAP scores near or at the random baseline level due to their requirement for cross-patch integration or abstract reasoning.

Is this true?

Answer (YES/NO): NO